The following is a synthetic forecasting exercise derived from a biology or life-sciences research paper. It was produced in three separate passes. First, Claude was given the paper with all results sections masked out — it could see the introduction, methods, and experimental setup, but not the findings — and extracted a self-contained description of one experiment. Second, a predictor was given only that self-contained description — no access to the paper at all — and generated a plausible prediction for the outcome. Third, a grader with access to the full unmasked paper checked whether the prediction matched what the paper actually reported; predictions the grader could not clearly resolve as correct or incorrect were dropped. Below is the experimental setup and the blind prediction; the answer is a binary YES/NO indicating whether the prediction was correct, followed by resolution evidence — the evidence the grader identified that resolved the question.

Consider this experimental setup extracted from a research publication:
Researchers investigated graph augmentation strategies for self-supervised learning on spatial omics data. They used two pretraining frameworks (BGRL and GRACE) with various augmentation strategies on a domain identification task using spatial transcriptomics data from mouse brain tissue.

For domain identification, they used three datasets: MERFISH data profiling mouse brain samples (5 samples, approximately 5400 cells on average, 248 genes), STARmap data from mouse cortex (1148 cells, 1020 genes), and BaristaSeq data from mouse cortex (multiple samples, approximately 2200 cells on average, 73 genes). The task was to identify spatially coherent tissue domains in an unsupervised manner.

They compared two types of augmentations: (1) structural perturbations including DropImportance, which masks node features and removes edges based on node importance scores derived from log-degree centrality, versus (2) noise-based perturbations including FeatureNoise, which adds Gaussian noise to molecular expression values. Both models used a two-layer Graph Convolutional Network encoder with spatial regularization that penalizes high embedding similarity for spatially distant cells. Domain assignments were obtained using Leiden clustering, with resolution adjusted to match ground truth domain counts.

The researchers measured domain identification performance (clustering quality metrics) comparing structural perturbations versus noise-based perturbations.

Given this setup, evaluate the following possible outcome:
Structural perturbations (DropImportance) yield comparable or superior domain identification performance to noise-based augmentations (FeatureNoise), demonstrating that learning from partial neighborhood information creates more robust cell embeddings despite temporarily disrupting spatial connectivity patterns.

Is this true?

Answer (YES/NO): YES